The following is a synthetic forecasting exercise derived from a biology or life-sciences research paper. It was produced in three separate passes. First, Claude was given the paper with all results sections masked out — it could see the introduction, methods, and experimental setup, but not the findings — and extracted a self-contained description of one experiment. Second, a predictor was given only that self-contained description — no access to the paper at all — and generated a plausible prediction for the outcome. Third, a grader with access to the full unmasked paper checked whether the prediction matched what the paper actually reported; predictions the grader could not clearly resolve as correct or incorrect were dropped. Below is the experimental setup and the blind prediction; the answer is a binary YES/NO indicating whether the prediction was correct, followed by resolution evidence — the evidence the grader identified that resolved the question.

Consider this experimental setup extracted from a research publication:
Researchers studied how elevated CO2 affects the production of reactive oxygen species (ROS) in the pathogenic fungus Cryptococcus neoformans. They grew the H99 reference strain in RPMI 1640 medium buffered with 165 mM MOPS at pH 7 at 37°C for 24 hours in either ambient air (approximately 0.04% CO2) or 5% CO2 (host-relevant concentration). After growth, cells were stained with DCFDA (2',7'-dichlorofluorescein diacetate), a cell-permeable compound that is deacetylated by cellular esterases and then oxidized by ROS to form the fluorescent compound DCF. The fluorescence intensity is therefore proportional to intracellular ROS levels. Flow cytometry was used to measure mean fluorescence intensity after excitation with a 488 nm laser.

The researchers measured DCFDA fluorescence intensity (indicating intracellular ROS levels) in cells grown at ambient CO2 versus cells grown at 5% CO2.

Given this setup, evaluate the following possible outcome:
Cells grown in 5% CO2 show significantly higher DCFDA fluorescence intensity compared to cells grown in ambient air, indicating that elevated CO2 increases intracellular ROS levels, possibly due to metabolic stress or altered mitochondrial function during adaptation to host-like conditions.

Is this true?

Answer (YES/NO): NO